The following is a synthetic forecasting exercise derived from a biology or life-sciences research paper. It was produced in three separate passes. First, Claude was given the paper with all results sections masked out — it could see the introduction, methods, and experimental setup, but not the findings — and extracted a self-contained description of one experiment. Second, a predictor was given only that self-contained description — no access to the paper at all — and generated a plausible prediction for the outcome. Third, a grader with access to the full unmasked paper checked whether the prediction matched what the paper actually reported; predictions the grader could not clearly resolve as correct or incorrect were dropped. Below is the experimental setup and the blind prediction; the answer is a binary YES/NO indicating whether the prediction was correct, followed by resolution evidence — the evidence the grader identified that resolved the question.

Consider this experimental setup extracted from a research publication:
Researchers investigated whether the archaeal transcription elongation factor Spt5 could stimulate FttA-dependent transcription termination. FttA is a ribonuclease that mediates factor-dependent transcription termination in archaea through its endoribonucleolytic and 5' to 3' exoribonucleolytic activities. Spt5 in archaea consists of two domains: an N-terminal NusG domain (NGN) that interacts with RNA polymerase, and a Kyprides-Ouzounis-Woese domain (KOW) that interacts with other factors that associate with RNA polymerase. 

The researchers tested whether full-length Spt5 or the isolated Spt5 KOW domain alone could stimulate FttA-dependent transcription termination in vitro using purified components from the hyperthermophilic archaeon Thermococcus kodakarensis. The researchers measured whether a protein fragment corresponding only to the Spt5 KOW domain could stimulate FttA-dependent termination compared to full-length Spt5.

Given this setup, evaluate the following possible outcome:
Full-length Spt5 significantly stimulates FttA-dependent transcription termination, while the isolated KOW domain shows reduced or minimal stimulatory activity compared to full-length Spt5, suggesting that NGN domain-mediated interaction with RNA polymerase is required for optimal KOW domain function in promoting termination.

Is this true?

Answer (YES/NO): YES